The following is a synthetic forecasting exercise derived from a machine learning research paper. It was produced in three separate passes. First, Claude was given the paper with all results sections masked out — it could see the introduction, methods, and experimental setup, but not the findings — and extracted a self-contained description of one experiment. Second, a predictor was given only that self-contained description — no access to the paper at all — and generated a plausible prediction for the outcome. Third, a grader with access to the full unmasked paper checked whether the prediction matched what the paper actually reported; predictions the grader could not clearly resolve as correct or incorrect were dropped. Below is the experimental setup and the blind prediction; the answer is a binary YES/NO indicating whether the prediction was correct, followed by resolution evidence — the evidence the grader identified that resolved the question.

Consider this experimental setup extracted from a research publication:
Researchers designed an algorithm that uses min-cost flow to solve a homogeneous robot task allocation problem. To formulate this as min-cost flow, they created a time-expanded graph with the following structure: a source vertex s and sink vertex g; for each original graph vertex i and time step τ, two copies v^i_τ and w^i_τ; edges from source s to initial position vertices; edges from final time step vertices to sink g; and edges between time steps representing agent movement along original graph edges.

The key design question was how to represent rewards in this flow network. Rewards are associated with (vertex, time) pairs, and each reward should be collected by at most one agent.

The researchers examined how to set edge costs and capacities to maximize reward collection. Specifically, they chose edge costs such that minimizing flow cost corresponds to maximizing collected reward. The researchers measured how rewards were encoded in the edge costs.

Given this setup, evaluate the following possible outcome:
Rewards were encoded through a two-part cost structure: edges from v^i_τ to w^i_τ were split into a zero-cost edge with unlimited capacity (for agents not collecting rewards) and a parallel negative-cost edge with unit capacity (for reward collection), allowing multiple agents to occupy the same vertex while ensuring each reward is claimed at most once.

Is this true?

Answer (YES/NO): YES